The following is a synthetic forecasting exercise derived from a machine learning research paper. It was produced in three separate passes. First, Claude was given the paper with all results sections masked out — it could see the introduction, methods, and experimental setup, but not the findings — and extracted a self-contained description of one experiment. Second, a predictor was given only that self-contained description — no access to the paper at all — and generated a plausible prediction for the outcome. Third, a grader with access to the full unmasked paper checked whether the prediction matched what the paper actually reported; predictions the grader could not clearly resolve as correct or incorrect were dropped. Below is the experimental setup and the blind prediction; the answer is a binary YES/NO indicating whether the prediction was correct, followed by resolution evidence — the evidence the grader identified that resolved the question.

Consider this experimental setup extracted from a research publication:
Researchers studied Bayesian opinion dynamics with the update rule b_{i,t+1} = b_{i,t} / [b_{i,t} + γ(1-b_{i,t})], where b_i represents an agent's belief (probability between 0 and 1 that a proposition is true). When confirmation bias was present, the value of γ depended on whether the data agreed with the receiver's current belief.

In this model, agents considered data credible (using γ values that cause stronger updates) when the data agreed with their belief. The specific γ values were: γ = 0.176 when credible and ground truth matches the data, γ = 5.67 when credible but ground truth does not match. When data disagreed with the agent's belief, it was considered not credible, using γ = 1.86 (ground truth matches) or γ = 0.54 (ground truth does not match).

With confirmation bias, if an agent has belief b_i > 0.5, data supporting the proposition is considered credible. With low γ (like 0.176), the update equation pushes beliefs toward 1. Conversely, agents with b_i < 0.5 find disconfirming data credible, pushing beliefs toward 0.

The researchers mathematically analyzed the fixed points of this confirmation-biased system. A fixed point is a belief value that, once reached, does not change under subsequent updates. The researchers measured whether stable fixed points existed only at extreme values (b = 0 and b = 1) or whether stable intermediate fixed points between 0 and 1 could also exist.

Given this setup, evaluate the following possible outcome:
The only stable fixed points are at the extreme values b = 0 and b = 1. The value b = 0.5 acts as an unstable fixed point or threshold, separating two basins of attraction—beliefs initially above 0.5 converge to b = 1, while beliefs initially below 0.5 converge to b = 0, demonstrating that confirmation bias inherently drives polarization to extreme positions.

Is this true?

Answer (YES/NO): NO